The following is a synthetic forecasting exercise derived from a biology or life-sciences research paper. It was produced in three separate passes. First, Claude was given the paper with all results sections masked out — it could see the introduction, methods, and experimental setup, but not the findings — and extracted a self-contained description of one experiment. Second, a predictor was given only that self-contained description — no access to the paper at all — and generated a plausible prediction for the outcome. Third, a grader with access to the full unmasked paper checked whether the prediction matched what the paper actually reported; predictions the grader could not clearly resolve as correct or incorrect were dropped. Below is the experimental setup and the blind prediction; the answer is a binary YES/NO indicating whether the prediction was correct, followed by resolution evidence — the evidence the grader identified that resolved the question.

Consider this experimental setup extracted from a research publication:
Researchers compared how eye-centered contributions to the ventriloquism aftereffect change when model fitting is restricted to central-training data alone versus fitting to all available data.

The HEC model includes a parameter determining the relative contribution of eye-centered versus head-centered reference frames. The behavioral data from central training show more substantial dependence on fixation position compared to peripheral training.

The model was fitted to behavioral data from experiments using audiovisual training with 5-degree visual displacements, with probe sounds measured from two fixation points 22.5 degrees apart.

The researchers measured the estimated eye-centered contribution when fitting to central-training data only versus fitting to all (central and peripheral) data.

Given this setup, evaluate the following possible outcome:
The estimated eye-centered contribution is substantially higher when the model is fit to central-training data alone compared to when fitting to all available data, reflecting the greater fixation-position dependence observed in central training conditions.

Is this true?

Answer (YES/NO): YES